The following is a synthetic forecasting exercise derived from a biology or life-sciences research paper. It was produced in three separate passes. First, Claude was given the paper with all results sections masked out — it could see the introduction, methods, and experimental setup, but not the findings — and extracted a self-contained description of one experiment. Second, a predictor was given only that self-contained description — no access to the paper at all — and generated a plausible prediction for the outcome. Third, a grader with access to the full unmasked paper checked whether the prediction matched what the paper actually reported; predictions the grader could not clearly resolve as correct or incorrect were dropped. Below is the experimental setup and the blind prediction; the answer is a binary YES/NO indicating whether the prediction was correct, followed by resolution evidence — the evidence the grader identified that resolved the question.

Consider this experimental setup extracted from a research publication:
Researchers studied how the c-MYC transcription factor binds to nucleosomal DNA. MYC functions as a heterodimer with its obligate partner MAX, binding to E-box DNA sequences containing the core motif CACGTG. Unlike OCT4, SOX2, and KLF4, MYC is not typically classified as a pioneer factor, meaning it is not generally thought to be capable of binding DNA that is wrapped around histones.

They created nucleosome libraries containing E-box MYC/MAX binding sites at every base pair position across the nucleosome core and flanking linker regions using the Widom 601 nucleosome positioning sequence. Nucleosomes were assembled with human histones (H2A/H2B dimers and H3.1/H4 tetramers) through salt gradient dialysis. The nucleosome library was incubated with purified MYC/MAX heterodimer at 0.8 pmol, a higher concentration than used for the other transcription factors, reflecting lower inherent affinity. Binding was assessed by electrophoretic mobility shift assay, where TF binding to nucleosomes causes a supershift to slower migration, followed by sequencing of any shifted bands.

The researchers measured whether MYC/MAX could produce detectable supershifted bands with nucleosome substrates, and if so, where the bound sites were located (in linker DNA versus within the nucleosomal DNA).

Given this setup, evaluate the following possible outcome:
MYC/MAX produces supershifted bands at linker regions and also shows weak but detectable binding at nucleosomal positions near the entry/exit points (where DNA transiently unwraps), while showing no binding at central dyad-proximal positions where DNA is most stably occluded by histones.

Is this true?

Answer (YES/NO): YES